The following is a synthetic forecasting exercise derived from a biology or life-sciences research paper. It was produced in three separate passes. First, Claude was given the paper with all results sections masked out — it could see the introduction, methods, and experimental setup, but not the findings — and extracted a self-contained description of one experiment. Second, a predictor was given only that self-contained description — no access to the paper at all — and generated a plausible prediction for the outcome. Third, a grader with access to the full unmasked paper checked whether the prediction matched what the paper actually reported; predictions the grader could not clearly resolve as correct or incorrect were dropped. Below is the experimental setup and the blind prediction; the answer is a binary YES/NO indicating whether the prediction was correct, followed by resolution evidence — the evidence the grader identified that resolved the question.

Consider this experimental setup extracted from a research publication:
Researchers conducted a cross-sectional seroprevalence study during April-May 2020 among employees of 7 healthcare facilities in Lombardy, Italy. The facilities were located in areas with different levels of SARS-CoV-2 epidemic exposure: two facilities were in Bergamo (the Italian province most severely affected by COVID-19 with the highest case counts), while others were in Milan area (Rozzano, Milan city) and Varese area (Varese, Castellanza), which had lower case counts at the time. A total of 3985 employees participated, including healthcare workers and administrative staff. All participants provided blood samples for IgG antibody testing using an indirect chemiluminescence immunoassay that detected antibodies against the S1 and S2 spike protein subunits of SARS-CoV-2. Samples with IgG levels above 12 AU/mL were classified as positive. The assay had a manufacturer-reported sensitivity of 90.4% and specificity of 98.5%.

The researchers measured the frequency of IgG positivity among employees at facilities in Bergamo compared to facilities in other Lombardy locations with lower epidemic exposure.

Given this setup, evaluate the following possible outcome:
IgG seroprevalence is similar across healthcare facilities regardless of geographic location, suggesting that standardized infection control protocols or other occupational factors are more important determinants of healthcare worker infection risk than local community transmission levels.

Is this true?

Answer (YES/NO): NO